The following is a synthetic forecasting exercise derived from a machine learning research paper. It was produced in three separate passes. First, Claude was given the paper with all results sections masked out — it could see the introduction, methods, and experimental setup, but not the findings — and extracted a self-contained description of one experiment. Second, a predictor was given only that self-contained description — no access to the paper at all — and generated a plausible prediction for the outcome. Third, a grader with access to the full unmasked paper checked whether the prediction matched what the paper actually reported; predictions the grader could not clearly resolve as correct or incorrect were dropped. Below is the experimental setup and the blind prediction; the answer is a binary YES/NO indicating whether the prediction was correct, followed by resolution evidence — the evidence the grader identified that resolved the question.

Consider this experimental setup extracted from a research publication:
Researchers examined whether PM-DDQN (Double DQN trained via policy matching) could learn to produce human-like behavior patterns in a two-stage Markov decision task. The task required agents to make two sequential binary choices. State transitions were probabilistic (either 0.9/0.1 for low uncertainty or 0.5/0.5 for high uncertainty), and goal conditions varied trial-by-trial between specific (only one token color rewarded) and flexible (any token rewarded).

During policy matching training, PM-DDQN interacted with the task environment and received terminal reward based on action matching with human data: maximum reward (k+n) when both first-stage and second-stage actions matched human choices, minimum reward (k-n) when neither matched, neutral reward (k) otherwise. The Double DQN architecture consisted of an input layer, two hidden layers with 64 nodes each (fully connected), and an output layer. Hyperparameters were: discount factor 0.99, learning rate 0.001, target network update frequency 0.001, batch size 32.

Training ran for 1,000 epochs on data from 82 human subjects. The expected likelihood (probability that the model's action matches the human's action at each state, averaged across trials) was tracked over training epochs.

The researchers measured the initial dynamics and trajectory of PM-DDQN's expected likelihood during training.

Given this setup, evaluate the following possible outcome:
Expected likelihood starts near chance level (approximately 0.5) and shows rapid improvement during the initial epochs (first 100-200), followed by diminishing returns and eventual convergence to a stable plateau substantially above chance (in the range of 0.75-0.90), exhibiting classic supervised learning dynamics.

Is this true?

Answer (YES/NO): NO